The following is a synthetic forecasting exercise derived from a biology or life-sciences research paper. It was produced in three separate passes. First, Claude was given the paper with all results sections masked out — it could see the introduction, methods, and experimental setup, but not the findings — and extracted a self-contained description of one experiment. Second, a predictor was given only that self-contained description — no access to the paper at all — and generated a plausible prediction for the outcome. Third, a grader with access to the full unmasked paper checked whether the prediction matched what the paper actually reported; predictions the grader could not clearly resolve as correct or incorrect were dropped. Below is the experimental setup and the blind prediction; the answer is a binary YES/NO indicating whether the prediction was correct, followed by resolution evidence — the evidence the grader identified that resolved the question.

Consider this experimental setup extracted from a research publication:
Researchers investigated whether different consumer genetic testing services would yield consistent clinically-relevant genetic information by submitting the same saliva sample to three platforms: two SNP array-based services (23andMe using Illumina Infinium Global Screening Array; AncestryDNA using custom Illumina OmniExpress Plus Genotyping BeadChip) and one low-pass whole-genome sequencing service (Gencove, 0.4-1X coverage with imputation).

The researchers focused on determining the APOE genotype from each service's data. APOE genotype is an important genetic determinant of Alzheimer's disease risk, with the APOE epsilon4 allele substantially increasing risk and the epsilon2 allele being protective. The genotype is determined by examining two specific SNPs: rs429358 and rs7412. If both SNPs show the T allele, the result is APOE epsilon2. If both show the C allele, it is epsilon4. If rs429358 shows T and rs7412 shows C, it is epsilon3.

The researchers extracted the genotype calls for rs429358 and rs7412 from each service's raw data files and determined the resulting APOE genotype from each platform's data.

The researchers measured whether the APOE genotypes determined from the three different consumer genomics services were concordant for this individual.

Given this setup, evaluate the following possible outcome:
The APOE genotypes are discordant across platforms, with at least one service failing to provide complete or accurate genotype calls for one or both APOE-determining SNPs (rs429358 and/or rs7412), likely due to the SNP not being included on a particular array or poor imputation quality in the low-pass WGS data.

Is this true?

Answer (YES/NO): YES